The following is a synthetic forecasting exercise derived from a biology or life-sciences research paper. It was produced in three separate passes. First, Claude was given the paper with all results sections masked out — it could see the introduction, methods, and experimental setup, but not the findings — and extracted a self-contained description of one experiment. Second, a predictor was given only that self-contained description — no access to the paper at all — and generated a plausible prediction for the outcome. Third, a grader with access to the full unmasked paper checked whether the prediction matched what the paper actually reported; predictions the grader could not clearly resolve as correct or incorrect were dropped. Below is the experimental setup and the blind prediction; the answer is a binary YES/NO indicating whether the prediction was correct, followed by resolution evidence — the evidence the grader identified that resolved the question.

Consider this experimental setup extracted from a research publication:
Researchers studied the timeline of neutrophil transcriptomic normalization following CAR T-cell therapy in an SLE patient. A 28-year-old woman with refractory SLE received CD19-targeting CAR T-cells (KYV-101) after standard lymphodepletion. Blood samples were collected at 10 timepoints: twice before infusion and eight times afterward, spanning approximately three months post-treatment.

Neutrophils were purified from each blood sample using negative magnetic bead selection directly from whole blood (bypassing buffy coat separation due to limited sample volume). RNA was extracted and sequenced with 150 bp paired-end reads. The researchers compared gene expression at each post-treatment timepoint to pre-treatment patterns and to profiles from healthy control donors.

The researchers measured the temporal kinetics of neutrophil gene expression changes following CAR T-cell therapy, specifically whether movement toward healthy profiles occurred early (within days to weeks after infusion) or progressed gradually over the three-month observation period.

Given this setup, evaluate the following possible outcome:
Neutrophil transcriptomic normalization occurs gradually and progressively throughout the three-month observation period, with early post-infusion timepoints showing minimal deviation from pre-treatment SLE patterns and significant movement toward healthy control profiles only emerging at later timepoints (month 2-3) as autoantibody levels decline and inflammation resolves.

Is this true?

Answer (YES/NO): YES